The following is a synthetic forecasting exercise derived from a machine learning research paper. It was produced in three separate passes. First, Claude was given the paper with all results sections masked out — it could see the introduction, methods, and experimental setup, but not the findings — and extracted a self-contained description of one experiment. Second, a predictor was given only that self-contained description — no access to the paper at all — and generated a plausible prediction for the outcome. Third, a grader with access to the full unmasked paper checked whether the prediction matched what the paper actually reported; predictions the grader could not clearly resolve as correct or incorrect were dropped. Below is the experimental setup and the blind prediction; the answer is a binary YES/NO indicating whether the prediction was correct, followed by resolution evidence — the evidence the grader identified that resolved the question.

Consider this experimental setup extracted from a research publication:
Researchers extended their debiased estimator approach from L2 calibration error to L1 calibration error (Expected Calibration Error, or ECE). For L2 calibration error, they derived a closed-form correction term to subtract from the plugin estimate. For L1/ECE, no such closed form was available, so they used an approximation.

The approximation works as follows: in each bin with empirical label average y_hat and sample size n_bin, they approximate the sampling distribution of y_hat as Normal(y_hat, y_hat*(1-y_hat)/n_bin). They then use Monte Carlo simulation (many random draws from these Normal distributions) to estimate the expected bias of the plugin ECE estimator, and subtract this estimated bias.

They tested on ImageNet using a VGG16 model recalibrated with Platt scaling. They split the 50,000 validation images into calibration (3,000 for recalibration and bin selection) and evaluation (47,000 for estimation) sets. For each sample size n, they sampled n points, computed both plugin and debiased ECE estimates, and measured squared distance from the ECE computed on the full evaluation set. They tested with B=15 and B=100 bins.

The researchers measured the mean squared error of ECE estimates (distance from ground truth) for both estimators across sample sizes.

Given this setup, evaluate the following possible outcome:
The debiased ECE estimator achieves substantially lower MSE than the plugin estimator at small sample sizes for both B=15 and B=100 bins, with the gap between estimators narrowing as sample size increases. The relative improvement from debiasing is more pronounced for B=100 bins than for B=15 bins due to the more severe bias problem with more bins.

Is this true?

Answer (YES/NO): YES